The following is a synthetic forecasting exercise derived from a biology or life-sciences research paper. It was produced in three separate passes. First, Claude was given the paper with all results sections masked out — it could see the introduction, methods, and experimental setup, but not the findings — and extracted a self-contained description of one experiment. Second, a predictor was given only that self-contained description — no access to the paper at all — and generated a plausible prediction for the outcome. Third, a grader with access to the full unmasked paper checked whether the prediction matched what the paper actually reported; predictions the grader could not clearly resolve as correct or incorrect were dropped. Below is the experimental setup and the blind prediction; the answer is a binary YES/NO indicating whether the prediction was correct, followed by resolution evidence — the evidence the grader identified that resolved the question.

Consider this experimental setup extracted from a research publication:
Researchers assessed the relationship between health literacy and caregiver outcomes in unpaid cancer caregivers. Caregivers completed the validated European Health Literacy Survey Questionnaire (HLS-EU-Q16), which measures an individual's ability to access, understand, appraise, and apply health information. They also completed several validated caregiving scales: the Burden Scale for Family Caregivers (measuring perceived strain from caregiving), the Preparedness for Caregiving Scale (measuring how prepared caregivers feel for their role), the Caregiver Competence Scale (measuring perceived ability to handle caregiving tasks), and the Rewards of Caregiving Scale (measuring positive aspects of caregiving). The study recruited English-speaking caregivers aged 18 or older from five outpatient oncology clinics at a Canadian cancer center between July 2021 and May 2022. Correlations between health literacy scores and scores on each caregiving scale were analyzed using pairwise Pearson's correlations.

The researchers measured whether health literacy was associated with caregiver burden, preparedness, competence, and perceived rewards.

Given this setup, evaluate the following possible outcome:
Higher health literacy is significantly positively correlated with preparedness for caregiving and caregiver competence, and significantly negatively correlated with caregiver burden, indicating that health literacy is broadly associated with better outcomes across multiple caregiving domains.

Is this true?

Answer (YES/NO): YES